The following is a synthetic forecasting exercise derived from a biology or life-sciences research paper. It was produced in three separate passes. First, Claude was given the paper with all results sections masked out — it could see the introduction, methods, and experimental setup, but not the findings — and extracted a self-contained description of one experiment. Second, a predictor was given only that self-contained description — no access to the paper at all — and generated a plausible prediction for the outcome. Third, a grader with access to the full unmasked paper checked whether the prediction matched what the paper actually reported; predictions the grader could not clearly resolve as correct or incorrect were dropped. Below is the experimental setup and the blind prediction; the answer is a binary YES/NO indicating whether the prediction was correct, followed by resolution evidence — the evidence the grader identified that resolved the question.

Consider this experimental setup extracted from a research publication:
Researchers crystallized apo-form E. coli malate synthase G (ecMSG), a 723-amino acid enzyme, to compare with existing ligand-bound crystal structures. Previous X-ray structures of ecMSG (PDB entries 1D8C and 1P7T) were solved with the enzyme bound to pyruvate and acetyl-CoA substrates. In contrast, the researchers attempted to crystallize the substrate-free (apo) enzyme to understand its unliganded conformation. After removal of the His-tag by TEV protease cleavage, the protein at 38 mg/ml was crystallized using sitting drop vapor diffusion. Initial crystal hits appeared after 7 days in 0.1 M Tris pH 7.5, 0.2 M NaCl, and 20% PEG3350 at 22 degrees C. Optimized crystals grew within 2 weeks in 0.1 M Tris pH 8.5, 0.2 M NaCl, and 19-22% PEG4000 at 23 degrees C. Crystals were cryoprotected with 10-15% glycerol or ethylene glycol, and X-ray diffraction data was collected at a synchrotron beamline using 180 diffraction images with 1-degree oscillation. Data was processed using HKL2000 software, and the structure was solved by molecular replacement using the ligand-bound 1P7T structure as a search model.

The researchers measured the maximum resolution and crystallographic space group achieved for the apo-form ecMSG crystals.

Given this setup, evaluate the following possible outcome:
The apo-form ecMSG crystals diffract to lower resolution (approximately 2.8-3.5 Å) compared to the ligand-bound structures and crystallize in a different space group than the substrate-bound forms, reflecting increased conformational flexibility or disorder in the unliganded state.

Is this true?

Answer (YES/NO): NO